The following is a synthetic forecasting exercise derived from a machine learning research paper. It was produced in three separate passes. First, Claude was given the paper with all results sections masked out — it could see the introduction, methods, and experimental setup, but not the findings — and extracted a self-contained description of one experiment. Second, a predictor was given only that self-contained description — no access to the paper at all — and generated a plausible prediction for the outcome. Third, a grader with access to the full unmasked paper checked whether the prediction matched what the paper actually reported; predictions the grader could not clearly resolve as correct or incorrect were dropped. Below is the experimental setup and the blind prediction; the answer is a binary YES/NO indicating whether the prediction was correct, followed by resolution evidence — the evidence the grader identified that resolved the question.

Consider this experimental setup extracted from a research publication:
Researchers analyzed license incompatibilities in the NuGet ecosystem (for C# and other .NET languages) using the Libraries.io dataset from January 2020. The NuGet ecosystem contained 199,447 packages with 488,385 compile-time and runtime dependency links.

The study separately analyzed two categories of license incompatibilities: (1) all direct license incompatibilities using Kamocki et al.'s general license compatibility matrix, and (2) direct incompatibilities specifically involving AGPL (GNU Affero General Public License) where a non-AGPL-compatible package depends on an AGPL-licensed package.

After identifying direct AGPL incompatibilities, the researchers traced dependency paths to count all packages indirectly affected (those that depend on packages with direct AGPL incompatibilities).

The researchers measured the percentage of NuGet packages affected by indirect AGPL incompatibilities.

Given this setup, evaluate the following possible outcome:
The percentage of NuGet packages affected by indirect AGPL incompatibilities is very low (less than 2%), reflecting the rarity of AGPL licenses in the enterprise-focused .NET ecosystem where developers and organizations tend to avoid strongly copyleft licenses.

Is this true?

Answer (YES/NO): YES